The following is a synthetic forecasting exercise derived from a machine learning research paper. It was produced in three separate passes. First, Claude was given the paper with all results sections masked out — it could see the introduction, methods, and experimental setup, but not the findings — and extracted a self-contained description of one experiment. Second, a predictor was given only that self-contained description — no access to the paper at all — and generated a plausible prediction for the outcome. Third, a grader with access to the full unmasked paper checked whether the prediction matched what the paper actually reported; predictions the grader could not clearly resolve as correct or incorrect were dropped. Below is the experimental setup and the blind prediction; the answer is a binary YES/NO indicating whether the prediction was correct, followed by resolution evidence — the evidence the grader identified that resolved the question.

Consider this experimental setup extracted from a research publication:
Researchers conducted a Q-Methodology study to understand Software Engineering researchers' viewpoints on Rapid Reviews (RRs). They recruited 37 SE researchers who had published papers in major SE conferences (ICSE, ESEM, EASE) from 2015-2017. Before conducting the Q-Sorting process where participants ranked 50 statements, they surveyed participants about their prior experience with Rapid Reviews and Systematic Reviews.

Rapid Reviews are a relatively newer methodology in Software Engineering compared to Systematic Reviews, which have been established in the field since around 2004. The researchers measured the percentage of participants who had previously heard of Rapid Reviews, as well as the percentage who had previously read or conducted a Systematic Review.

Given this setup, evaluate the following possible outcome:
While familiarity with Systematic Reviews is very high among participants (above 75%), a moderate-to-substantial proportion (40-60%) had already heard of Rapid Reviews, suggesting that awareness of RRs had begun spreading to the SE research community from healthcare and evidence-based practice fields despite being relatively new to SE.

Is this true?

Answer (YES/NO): YES